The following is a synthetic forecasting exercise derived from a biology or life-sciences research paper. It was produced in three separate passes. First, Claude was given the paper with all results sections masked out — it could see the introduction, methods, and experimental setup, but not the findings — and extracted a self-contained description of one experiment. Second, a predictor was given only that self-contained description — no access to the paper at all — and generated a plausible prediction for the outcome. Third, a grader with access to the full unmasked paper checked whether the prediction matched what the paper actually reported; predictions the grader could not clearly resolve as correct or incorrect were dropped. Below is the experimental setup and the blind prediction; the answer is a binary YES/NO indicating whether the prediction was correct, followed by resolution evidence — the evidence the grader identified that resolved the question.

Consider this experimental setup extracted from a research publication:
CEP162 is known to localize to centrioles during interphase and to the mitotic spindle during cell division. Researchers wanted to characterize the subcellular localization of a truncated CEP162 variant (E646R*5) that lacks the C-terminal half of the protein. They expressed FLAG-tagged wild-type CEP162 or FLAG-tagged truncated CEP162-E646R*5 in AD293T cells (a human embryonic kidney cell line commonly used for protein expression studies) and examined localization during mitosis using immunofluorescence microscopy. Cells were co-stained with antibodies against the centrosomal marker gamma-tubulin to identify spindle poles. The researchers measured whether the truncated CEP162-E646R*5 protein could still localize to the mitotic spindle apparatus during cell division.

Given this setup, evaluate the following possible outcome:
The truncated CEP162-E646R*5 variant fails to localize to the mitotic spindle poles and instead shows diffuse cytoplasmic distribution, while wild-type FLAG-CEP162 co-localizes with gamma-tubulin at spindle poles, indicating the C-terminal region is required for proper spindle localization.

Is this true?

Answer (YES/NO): NO